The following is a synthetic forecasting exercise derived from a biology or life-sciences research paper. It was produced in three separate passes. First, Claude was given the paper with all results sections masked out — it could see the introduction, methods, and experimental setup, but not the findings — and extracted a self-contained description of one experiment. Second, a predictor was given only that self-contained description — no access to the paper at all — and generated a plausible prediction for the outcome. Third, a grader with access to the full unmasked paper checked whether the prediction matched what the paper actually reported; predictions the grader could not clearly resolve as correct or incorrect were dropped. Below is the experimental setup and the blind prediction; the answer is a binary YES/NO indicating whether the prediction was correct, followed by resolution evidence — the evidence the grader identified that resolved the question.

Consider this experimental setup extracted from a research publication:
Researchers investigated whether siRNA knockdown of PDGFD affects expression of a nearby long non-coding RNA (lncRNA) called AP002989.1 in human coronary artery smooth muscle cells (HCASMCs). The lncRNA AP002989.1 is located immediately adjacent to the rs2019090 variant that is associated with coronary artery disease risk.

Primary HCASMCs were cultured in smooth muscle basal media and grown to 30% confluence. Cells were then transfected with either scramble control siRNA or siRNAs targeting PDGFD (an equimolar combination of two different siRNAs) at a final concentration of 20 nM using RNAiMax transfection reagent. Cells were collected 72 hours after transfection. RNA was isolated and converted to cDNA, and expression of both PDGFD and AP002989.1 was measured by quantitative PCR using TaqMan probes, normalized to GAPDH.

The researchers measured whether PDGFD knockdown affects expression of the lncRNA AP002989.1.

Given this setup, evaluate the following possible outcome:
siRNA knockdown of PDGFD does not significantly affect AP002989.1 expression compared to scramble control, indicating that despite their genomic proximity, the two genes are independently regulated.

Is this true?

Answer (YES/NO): YES